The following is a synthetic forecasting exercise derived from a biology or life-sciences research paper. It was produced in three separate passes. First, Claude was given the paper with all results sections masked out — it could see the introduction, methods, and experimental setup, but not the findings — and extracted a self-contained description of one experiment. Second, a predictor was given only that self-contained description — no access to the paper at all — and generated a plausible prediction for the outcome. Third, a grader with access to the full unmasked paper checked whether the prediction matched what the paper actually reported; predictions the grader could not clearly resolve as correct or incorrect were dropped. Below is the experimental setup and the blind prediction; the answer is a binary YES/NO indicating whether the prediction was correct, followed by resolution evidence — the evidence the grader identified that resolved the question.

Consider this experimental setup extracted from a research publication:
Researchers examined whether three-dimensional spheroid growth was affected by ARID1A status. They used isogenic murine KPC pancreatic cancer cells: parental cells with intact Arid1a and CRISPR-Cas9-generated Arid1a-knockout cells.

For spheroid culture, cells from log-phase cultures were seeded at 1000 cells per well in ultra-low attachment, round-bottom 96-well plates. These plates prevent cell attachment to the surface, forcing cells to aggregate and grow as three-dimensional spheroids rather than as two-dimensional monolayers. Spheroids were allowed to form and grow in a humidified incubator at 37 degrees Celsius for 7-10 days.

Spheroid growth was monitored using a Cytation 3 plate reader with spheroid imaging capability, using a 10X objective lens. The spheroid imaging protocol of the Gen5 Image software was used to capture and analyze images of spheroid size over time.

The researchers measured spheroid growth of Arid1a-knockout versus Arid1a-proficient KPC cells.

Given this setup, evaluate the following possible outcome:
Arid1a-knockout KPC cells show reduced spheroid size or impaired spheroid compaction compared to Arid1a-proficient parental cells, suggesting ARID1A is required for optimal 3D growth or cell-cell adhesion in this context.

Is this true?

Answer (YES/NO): YES